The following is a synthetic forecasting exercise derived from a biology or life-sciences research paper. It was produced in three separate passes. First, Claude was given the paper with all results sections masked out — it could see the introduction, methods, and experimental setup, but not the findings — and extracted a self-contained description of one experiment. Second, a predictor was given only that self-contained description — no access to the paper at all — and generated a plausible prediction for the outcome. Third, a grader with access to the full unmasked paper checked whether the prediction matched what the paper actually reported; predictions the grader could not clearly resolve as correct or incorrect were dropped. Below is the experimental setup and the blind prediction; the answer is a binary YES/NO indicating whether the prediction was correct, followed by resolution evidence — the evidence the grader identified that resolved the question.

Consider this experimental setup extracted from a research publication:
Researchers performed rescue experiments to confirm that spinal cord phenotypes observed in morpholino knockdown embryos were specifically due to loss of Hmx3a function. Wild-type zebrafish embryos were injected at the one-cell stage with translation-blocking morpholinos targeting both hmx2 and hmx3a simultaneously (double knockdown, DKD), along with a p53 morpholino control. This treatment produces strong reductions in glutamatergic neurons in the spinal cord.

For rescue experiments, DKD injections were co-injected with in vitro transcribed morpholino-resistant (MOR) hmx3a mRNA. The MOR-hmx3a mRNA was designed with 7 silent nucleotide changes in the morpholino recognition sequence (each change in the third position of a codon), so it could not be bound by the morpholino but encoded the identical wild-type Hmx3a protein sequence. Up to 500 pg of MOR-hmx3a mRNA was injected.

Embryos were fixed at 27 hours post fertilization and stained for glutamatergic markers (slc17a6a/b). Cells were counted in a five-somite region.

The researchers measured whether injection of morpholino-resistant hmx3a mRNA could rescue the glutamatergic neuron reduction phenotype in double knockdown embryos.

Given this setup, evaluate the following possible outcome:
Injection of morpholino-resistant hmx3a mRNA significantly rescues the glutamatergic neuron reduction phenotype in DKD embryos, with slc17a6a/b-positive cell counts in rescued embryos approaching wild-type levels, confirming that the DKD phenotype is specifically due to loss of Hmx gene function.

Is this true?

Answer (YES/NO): NO